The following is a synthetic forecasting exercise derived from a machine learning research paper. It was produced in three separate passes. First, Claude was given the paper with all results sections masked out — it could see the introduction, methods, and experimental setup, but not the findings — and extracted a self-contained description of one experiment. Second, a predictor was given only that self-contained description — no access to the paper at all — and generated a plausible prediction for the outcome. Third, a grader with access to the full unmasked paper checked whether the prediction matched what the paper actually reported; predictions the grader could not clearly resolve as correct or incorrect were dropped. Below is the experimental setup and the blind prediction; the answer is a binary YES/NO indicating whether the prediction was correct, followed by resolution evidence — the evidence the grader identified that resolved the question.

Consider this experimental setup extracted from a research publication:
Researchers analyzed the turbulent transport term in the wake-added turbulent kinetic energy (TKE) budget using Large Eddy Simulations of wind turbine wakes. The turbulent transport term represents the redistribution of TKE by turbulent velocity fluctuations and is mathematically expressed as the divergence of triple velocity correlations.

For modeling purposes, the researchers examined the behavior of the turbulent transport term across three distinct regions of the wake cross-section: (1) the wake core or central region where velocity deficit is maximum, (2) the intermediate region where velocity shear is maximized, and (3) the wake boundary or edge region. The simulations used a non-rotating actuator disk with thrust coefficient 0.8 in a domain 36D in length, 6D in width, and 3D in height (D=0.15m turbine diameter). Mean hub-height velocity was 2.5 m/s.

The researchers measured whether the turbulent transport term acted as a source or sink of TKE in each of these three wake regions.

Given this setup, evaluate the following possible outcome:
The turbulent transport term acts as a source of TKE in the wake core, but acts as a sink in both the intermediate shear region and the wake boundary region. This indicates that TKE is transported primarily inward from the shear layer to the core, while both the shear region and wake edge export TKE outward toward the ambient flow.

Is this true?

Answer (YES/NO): NO